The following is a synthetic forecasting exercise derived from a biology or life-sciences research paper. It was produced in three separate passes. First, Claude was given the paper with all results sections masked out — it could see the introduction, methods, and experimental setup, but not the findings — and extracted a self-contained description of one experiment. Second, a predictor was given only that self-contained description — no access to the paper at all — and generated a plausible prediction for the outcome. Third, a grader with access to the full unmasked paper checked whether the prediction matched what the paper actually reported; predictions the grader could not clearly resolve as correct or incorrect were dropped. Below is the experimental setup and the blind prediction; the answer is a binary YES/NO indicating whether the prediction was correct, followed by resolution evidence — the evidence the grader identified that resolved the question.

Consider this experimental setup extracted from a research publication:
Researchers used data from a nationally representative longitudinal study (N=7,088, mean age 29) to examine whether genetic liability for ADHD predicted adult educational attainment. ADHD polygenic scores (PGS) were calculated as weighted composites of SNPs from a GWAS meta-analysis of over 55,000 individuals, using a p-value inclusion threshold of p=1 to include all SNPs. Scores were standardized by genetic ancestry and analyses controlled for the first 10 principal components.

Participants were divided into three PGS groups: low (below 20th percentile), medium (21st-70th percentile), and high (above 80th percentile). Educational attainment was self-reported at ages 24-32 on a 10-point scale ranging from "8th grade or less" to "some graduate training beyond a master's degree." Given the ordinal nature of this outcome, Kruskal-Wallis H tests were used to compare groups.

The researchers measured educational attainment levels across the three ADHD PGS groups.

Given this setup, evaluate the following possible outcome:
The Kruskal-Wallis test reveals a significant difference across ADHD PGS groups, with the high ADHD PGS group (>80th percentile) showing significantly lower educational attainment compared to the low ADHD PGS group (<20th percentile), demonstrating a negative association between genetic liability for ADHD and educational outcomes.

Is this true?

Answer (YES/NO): YES